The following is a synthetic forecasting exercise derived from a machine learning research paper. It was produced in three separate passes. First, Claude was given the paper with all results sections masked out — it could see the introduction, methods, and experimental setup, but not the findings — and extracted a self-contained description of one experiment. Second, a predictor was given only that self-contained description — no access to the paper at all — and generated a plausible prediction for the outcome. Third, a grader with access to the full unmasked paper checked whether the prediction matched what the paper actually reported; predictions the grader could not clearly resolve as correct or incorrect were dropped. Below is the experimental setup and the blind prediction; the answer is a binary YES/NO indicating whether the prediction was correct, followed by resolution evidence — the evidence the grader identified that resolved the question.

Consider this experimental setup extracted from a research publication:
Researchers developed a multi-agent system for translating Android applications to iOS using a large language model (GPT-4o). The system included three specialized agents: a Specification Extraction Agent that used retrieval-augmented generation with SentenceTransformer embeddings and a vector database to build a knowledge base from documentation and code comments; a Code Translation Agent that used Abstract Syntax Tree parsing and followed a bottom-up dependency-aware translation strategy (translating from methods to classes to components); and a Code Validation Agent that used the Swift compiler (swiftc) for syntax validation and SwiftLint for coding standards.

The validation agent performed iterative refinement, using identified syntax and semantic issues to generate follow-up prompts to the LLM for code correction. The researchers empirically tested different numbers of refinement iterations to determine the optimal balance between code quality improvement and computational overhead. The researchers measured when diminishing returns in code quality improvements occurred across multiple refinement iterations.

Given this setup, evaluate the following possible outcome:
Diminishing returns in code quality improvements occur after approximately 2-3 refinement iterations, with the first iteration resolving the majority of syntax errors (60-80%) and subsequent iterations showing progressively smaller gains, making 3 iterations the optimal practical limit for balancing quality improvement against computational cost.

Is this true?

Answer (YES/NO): NO